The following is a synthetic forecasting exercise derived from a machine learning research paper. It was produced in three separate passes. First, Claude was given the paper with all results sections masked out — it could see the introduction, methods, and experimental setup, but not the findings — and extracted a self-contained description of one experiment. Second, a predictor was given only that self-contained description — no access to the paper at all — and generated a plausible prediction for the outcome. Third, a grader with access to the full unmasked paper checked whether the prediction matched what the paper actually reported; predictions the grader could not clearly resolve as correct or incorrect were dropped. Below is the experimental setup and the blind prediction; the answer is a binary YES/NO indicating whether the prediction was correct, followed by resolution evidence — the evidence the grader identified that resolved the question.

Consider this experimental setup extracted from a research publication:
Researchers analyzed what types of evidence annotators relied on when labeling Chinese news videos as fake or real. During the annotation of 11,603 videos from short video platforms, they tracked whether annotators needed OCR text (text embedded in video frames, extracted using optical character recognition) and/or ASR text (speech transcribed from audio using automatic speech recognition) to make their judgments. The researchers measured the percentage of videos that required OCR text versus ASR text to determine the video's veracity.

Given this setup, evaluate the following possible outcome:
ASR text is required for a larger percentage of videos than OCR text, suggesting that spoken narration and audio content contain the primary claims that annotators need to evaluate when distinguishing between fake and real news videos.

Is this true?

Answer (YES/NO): NO